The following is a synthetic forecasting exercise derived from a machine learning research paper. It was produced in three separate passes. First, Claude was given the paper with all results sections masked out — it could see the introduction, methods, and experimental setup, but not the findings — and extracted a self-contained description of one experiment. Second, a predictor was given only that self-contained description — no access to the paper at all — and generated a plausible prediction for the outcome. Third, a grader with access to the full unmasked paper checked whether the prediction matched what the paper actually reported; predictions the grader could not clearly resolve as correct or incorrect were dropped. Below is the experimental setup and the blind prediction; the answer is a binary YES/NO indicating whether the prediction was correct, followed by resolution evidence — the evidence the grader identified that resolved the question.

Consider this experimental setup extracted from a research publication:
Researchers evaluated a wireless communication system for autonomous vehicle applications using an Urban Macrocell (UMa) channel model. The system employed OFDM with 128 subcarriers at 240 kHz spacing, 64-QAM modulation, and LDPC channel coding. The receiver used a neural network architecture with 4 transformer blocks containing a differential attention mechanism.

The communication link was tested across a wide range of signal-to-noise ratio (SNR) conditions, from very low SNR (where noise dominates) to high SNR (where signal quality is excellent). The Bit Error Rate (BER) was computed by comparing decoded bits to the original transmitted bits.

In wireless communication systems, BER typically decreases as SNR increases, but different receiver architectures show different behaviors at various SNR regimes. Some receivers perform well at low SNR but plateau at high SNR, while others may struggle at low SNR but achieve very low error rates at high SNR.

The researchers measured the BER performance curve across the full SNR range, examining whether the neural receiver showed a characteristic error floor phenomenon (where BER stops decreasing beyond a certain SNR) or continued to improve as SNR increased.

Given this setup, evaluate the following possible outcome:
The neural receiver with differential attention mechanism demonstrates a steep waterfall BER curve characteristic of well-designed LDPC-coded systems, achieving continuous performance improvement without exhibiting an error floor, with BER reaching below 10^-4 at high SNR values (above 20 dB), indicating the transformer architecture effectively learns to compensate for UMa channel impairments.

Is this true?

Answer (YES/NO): NO